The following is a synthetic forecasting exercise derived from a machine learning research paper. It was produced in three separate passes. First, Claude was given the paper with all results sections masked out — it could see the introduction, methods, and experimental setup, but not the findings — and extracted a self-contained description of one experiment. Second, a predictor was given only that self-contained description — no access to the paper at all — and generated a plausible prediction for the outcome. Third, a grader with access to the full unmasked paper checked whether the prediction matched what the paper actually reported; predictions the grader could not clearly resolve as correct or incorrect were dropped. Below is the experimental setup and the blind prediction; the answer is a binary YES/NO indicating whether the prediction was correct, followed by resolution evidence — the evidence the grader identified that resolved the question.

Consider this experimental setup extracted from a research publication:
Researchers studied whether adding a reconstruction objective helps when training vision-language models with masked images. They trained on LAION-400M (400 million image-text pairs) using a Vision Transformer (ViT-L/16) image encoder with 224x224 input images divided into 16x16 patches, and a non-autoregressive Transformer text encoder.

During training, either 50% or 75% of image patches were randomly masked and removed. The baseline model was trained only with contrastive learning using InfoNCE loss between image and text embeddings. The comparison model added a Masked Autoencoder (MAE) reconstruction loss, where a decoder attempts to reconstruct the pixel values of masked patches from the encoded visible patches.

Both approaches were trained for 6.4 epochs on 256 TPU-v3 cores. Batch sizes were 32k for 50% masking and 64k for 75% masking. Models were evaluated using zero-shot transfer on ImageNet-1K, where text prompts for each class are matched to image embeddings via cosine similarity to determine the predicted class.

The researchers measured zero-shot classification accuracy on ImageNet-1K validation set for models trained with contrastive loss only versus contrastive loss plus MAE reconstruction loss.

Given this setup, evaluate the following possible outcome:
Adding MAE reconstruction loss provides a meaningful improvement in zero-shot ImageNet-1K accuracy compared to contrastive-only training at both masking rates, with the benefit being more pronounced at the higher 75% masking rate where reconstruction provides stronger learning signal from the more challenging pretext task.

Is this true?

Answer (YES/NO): NO